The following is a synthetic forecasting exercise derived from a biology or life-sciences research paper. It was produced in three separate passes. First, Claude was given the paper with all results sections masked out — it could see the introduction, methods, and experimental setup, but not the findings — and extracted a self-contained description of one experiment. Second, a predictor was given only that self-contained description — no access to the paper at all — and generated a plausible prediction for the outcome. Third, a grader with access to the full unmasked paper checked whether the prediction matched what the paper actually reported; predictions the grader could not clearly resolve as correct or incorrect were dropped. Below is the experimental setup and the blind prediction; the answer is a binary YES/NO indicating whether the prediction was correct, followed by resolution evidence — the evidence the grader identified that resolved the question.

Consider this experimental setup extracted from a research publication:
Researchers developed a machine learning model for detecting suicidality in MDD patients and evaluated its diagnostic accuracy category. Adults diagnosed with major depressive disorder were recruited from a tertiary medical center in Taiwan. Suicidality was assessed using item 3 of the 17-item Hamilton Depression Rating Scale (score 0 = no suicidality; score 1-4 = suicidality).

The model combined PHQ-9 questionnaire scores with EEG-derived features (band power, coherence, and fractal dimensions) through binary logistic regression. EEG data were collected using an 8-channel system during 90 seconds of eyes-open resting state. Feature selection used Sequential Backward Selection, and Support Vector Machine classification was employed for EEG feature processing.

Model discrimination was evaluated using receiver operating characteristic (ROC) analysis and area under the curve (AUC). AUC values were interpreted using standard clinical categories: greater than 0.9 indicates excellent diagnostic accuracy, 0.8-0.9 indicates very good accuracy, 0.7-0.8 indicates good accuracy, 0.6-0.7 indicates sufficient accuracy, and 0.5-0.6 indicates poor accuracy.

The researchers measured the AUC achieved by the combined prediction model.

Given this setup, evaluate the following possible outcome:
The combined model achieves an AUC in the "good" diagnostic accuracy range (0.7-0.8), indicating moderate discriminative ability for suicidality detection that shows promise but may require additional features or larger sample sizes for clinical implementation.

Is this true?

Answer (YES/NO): NO